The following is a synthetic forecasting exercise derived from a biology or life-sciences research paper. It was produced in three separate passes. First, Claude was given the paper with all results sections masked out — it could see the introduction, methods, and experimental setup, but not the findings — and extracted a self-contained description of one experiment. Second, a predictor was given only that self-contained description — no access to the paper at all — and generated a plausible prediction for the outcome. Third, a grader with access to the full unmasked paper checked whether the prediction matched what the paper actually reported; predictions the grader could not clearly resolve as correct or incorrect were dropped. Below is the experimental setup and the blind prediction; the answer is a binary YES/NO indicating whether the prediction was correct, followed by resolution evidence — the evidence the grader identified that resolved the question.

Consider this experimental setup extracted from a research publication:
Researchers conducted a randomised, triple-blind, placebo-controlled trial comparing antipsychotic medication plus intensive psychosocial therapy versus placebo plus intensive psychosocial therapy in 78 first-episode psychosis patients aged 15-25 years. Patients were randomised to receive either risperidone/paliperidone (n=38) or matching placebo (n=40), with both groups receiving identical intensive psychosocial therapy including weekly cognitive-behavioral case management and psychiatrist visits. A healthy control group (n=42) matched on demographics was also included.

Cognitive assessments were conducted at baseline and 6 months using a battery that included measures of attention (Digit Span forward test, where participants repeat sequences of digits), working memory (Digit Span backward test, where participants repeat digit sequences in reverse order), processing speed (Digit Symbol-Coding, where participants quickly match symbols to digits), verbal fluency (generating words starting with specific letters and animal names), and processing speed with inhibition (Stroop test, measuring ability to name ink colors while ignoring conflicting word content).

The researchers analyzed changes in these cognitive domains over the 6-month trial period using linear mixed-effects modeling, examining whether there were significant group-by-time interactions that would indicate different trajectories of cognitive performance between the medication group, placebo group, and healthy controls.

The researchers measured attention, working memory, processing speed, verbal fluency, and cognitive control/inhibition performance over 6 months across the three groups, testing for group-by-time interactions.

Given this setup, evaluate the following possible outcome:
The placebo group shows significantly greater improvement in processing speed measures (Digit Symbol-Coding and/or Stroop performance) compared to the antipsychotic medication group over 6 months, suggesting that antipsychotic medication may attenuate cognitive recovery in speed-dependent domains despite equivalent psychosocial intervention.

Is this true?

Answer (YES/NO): NO